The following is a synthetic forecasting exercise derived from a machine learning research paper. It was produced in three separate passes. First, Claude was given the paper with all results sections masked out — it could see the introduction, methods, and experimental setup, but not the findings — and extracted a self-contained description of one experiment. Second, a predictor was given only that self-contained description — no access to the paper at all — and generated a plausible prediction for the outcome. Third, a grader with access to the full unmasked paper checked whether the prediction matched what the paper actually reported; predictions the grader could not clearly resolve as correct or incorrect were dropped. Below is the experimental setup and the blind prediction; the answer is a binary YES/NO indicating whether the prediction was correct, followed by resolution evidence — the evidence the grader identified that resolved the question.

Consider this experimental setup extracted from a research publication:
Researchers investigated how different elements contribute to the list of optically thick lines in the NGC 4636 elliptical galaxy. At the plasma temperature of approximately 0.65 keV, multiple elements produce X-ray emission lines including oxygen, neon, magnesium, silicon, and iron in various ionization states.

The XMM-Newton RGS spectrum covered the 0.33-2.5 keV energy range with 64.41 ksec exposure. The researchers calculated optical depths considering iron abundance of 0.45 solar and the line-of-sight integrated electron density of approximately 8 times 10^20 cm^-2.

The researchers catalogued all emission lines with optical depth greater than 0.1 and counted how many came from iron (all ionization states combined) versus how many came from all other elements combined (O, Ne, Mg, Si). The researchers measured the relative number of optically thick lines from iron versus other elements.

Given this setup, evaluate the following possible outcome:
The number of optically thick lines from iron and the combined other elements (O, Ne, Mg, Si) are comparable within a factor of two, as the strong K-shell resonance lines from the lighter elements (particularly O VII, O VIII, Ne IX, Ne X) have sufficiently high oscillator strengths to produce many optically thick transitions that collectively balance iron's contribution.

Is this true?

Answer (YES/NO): NO